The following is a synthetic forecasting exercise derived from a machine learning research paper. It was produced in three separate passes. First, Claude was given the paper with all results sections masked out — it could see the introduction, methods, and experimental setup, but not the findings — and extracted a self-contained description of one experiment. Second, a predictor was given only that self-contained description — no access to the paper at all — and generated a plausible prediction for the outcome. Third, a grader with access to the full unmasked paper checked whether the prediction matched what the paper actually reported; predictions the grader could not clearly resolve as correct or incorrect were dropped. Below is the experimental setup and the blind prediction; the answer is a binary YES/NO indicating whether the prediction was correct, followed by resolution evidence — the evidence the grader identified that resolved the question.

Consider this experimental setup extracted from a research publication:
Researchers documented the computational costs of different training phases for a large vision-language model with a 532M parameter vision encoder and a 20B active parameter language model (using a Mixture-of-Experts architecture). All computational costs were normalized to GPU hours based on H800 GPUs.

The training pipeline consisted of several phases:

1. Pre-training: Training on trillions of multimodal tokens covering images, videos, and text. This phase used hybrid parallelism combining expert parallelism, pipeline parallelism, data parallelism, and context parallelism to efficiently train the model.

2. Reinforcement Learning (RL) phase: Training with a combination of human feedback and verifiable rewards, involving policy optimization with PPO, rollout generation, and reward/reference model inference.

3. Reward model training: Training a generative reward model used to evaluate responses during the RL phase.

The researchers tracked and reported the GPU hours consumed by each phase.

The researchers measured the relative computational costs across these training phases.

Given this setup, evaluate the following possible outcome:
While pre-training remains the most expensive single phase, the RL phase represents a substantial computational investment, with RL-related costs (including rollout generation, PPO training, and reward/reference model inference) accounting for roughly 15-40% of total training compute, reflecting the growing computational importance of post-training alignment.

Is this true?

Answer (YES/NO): NO